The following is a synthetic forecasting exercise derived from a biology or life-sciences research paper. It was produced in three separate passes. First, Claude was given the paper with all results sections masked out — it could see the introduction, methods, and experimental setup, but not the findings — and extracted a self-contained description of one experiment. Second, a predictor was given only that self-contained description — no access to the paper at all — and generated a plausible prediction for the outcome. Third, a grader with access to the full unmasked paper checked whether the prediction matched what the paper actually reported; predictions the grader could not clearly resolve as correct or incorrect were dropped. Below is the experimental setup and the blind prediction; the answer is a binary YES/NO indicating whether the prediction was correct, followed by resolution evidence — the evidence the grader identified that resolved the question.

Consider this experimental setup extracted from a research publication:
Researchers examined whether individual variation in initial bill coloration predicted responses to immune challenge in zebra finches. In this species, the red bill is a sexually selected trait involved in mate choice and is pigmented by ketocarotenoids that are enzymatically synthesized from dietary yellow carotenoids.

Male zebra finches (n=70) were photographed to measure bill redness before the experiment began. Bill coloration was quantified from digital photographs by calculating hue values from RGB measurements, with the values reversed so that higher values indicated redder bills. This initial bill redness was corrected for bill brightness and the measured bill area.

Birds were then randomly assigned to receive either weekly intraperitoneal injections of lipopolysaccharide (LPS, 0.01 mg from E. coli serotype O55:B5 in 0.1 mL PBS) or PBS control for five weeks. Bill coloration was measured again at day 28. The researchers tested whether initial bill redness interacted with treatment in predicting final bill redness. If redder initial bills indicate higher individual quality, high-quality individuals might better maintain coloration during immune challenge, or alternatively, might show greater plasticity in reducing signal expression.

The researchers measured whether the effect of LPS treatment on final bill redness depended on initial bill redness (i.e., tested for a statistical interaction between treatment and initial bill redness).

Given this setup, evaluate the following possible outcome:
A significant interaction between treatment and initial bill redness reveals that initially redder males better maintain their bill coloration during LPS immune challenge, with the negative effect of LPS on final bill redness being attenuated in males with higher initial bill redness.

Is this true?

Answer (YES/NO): NO